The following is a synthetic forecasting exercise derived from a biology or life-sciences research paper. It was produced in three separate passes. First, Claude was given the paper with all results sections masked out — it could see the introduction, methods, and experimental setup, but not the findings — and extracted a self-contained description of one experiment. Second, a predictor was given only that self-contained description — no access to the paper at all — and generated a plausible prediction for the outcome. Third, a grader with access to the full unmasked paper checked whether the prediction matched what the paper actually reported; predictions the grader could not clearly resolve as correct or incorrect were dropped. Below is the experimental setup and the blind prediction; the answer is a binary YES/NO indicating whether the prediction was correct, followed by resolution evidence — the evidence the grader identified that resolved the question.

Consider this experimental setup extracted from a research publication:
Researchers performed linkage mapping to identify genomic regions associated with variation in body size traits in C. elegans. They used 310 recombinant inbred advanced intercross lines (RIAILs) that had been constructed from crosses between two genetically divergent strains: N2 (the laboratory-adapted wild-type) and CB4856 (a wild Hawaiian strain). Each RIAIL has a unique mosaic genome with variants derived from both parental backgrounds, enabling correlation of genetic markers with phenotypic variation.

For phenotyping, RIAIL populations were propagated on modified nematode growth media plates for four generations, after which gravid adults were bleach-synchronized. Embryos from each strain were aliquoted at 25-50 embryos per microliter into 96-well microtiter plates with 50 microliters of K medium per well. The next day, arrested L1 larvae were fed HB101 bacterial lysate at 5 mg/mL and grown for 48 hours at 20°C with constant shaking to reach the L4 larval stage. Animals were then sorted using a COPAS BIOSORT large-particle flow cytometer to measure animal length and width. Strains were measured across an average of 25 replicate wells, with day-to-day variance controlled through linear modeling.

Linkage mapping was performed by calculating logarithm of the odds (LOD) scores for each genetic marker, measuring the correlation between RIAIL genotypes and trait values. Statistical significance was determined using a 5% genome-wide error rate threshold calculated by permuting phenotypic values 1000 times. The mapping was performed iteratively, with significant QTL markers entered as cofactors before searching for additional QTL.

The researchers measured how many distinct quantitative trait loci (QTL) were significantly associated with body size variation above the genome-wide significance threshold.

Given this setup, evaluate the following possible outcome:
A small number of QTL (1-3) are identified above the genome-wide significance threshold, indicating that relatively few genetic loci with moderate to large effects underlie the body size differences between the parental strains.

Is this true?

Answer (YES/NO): NO